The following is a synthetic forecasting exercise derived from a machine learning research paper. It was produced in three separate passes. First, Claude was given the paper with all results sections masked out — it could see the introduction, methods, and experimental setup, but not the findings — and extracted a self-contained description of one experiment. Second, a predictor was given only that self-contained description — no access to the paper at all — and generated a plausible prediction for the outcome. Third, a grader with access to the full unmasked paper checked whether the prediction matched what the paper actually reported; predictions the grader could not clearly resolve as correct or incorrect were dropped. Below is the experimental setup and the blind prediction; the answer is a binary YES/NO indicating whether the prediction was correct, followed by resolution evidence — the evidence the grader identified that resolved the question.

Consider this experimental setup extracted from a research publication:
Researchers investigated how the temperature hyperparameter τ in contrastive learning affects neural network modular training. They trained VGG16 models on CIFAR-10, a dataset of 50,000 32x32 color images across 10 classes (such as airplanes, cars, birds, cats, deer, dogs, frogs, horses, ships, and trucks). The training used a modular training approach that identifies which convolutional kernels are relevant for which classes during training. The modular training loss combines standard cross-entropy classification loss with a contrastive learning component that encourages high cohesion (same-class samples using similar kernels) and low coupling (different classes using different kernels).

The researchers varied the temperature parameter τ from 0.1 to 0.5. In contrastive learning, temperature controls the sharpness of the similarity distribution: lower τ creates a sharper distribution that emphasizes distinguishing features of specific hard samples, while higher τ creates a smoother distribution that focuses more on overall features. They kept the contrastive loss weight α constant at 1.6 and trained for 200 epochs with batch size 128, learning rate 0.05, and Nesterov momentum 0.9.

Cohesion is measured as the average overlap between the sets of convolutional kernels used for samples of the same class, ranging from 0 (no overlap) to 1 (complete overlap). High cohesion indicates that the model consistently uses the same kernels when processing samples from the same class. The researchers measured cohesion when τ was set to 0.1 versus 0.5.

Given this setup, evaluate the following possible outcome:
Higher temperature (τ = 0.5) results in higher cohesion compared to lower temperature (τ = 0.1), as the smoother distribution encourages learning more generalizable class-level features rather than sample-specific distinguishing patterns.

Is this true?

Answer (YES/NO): YES